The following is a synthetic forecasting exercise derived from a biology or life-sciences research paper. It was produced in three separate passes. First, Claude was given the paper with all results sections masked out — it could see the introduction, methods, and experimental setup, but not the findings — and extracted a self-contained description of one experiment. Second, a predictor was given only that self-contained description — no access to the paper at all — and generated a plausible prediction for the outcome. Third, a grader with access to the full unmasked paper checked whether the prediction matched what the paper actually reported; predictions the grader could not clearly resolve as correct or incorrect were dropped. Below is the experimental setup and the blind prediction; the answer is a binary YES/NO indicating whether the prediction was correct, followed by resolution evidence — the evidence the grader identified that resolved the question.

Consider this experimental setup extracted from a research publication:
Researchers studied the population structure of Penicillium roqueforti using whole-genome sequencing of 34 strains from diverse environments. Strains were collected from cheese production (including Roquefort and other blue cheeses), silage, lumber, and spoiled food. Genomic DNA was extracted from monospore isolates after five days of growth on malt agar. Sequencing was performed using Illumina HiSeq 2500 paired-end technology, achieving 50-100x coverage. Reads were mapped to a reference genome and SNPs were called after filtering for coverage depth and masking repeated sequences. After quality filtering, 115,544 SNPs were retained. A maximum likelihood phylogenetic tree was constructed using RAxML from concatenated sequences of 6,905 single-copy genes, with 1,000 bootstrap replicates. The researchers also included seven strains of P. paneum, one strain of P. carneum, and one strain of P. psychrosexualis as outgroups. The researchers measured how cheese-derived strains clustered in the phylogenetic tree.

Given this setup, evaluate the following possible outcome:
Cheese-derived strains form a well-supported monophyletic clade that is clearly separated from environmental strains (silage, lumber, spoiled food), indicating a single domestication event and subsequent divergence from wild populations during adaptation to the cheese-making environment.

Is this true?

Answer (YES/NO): NO